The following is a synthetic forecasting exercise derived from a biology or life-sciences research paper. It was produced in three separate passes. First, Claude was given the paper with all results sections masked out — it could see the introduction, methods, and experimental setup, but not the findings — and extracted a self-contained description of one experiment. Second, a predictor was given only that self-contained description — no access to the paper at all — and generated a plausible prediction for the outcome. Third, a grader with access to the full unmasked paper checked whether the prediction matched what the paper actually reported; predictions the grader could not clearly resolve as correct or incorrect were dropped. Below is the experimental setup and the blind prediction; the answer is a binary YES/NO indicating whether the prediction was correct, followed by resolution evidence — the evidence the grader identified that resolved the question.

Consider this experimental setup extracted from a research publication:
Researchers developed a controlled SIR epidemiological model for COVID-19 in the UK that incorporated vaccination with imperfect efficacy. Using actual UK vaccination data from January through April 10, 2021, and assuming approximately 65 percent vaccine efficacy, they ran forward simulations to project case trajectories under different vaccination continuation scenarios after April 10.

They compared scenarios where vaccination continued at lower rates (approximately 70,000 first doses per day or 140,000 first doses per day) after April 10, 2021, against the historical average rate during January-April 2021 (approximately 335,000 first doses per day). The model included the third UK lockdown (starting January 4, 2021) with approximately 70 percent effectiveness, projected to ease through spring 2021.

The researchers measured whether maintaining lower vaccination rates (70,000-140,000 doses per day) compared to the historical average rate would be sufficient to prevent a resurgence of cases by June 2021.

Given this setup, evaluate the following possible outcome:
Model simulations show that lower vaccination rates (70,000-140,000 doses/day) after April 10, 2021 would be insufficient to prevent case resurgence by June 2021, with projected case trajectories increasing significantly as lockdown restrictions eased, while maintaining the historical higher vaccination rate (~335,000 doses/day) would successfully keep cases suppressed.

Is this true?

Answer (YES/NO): NO